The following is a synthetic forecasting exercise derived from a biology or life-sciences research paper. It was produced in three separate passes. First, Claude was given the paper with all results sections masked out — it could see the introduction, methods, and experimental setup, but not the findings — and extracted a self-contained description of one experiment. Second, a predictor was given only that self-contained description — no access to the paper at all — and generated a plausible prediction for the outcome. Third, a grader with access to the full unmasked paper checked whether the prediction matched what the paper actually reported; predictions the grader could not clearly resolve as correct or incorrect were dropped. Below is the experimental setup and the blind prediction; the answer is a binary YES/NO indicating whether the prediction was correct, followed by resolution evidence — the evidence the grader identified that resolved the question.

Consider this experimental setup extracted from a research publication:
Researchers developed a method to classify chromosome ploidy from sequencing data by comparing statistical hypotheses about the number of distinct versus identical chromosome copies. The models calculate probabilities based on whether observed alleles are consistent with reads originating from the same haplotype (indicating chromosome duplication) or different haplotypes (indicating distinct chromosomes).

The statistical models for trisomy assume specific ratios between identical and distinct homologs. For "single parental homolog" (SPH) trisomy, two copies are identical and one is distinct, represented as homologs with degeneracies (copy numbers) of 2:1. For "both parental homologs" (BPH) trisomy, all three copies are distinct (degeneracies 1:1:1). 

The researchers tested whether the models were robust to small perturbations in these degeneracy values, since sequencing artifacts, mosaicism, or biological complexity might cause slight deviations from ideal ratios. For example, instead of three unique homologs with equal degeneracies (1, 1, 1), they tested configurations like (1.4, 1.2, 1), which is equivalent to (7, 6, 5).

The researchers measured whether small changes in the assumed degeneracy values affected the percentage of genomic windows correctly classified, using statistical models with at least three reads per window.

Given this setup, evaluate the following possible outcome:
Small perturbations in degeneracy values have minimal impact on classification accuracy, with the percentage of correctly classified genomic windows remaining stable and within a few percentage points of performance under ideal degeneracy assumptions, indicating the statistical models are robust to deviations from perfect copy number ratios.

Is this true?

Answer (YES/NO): YES